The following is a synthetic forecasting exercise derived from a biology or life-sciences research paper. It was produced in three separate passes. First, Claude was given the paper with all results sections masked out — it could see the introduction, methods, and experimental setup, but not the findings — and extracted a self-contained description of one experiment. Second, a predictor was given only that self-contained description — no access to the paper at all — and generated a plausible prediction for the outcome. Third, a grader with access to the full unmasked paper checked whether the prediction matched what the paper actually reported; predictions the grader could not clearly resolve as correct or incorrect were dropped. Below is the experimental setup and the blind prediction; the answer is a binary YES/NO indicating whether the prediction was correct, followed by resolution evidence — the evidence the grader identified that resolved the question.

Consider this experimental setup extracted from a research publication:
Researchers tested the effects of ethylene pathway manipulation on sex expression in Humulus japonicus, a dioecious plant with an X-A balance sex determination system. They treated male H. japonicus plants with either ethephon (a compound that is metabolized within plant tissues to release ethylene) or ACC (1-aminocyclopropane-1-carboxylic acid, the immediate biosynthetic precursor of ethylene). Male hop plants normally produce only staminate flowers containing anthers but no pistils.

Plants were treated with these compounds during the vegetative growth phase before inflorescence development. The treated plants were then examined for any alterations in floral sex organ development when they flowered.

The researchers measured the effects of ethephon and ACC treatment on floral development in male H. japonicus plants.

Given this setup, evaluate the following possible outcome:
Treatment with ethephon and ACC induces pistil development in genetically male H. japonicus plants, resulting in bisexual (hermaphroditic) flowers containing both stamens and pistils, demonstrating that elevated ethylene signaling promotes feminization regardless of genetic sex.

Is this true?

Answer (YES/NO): NO